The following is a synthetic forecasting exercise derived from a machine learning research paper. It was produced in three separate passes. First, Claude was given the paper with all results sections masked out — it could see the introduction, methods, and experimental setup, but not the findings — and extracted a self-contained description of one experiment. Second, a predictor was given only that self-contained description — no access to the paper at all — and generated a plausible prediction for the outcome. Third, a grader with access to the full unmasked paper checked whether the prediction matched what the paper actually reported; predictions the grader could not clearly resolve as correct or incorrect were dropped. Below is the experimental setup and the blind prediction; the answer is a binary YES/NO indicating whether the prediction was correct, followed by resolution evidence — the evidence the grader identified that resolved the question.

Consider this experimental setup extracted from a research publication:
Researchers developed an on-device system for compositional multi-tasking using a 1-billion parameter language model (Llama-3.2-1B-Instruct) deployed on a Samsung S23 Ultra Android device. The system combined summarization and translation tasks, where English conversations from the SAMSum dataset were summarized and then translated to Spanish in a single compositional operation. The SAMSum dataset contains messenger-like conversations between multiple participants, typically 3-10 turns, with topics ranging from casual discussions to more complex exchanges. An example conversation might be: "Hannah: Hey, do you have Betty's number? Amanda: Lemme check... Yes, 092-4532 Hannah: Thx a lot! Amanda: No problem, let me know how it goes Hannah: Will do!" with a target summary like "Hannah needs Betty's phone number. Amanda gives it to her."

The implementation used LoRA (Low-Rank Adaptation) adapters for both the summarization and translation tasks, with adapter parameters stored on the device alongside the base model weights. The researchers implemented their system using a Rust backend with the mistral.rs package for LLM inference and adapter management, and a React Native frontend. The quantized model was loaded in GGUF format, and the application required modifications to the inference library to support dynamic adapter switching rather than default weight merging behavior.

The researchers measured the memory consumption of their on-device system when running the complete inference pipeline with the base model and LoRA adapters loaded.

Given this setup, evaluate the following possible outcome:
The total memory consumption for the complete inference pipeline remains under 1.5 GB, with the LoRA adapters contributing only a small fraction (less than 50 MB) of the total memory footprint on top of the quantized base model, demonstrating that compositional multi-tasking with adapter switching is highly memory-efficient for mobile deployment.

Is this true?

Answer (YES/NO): NO